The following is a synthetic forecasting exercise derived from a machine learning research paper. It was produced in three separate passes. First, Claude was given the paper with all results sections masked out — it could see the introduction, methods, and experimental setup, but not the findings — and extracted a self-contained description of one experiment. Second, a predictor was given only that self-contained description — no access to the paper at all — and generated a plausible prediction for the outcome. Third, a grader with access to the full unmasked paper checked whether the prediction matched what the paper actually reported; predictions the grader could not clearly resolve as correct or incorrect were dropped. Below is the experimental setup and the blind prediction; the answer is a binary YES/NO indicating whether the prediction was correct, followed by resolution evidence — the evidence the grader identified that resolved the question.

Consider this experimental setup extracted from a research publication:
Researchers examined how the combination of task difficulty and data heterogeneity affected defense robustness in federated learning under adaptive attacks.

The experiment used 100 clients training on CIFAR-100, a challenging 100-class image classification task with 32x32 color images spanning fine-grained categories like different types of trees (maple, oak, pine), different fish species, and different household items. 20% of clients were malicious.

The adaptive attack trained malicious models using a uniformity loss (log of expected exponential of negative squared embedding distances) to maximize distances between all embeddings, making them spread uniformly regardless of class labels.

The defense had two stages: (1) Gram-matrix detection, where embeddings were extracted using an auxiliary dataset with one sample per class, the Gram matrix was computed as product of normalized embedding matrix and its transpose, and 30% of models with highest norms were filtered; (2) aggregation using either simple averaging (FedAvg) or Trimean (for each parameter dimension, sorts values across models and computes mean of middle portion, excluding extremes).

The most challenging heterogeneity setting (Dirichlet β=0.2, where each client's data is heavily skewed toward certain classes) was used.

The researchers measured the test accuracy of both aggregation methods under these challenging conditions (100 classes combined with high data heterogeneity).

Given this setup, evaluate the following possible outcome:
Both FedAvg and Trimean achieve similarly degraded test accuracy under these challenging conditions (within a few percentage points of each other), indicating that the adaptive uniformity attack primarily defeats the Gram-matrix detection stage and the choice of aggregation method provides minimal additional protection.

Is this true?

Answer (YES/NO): NO